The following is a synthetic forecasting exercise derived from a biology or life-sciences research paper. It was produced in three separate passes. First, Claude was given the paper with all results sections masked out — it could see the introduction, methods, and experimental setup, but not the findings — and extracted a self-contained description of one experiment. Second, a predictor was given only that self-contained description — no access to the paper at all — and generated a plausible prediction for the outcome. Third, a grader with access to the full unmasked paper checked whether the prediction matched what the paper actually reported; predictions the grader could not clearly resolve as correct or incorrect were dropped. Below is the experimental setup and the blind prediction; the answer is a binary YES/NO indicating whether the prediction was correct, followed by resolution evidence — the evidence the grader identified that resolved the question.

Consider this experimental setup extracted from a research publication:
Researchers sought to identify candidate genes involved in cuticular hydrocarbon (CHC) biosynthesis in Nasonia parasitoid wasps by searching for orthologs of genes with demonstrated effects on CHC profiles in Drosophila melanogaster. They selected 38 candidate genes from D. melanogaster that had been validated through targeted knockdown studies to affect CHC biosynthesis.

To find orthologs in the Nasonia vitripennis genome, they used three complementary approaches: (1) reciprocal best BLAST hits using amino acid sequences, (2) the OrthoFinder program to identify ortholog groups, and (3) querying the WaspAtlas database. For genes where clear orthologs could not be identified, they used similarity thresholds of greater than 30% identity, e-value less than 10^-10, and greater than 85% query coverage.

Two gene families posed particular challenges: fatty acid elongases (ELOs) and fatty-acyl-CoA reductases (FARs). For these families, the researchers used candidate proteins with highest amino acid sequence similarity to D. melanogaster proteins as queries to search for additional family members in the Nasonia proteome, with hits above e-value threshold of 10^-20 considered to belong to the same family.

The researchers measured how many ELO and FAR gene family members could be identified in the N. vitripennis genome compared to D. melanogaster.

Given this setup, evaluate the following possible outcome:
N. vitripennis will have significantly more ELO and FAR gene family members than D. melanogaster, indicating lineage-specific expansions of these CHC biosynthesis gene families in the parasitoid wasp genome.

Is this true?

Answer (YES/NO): NO